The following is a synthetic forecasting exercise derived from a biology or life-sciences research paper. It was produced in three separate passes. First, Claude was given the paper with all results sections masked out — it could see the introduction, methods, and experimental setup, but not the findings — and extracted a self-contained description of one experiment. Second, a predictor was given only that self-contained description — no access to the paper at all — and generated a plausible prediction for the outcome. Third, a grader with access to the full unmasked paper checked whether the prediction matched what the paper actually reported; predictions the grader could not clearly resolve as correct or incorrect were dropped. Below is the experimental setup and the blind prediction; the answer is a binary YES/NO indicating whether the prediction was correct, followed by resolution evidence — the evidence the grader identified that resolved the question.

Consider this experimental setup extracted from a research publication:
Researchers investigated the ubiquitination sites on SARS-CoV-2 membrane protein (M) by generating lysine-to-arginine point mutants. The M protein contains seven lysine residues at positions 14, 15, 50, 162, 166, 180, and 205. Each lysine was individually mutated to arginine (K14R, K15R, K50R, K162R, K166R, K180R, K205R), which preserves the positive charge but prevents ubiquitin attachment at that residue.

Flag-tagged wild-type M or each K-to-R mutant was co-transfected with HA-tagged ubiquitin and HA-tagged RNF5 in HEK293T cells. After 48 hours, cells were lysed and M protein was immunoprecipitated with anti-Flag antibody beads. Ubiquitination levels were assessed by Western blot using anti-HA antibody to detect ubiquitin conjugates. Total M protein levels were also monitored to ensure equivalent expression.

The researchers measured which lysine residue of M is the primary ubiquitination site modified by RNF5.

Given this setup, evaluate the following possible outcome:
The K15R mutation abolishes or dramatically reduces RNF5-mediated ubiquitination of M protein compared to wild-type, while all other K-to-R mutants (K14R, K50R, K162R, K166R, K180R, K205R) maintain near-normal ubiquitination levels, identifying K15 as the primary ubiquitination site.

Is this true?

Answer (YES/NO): YES